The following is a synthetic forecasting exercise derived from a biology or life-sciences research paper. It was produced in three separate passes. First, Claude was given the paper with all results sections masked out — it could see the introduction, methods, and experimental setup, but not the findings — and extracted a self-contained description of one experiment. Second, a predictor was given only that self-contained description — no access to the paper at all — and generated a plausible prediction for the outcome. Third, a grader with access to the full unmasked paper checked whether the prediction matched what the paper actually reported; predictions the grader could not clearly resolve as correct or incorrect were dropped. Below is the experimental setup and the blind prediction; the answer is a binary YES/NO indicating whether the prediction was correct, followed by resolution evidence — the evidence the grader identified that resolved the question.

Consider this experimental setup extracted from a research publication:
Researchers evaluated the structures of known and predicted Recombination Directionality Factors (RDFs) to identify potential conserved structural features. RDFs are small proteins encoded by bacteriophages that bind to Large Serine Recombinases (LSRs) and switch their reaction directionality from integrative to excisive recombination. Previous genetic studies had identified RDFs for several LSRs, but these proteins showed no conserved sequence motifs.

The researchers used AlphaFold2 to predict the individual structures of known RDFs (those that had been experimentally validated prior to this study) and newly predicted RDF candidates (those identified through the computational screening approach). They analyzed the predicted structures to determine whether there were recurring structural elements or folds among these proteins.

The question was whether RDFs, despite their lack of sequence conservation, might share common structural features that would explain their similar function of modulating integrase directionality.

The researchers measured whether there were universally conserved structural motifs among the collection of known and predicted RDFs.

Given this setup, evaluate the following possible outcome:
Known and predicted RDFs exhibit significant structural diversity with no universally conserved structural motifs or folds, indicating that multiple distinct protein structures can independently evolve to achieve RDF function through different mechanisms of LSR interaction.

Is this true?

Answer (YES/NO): YES